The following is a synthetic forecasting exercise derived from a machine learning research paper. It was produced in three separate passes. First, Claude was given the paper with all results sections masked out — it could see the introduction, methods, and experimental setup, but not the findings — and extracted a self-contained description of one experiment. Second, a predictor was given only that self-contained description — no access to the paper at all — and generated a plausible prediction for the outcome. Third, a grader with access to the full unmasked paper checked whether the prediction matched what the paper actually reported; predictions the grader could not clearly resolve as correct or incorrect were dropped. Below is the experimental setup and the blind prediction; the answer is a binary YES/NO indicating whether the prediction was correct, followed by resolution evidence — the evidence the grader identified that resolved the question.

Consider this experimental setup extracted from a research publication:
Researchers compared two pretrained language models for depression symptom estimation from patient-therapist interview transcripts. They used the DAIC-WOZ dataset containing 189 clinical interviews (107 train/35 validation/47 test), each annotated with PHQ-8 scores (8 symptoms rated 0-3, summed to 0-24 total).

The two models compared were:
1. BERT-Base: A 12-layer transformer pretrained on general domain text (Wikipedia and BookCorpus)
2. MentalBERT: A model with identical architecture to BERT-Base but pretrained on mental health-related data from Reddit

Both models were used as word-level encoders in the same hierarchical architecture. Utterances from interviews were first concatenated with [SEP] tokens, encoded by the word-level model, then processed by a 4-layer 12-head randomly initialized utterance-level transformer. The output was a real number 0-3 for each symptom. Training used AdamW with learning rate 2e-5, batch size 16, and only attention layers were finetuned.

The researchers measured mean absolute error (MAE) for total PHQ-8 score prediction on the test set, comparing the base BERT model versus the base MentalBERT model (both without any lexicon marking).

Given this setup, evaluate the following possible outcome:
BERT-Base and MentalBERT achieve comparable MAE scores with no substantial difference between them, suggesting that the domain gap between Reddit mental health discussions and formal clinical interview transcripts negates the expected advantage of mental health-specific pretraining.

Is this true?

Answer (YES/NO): NO